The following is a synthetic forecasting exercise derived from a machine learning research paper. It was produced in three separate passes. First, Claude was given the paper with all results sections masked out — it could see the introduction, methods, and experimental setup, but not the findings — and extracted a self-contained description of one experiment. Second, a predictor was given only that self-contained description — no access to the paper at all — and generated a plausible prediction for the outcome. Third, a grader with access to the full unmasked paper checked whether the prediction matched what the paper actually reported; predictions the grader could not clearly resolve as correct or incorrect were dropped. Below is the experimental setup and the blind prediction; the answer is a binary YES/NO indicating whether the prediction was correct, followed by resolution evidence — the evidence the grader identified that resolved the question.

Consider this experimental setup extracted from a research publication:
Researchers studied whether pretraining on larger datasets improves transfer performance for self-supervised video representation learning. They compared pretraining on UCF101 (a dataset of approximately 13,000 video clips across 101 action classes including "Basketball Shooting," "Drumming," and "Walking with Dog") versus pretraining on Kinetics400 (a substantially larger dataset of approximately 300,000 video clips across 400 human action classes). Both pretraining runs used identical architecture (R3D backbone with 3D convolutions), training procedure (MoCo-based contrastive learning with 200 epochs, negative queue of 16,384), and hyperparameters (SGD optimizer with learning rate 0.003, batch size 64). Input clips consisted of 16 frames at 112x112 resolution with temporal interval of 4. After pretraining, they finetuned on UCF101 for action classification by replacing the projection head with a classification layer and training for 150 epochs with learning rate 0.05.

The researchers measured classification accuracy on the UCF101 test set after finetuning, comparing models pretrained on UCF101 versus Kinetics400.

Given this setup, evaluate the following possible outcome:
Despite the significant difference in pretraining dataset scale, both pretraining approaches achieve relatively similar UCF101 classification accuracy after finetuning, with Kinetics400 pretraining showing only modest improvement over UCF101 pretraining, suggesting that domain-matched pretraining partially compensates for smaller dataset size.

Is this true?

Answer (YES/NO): YES